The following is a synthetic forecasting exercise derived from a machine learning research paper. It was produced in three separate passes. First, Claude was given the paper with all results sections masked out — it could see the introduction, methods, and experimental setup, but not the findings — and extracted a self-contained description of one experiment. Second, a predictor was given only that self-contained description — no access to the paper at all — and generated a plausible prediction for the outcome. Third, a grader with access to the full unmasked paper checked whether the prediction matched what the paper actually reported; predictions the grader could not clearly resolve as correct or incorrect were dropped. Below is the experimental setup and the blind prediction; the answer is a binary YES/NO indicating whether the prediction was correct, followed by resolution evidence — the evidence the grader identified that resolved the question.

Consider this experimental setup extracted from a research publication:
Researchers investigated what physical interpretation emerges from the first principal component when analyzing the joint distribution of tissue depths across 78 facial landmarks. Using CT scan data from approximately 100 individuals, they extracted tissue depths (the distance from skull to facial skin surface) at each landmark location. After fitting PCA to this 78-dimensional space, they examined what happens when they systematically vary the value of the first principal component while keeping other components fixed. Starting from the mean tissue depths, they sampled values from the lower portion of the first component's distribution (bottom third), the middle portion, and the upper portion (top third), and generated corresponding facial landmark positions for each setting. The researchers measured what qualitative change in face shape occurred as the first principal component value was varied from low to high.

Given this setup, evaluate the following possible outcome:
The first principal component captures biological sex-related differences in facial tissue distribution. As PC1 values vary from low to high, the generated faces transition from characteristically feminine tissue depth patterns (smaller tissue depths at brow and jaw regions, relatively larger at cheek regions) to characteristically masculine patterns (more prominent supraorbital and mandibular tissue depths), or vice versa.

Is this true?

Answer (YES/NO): NO